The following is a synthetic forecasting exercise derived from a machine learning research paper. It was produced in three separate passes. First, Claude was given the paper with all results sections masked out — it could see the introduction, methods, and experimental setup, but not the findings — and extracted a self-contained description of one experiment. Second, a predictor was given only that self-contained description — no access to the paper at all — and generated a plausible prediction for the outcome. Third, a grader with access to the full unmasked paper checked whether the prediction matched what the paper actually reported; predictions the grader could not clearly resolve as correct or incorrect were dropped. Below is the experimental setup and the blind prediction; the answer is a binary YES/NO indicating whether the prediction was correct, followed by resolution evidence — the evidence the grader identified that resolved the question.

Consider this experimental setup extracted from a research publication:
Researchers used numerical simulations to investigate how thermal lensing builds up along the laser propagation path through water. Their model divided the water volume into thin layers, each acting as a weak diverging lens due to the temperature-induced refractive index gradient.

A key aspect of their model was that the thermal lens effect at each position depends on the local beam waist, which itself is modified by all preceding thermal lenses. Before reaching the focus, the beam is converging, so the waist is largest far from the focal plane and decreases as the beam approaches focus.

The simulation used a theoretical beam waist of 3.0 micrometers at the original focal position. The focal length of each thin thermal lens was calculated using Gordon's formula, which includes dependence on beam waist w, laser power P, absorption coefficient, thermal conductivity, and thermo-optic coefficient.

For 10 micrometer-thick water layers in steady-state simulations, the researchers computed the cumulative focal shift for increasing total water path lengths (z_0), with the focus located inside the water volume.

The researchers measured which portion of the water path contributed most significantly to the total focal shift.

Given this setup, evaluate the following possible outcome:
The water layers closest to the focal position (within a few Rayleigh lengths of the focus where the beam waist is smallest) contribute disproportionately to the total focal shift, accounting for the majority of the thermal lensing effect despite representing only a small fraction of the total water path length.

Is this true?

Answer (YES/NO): NO